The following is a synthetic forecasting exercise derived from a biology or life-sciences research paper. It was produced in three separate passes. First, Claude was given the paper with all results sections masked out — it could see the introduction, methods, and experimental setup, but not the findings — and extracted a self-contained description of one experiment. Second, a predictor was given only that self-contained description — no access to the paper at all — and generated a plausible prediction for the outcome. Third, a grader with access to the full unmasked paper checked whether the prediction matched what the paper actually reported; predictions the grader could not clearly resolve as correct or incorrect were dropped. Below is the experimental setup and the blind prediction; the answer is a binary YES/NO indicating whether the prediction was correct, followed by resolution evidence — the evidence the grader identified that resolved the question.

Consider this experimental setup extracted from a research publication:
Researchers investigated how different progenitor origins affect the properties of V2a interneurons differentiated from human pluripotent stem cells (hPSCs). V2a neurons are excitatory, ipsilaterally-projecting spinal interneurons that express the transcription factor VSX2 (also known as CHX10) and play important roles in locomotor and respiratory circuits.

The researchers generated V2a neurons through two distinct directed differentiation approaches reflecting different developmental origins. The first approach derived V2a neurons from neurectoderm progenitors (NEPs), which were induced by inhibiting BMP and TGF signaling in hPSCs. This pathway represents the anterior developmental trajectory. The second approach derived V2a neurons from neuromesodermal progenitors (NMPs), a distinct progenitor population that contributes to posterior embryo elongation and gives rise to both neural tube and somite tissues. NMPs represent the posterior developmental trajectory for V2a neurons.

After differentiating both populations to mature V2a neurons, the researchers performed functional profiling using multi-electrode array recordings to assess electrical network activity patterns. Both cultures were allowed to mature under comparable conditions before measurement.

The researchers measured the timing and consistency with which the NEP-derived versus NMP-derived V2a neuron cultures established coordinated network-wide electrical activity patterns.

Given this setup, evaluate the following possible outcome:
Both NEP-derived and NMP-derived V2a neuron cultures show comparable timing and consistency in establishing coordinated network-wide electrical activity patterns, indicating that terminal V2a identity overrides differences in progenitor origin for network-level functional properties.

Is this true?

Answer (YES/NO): NO